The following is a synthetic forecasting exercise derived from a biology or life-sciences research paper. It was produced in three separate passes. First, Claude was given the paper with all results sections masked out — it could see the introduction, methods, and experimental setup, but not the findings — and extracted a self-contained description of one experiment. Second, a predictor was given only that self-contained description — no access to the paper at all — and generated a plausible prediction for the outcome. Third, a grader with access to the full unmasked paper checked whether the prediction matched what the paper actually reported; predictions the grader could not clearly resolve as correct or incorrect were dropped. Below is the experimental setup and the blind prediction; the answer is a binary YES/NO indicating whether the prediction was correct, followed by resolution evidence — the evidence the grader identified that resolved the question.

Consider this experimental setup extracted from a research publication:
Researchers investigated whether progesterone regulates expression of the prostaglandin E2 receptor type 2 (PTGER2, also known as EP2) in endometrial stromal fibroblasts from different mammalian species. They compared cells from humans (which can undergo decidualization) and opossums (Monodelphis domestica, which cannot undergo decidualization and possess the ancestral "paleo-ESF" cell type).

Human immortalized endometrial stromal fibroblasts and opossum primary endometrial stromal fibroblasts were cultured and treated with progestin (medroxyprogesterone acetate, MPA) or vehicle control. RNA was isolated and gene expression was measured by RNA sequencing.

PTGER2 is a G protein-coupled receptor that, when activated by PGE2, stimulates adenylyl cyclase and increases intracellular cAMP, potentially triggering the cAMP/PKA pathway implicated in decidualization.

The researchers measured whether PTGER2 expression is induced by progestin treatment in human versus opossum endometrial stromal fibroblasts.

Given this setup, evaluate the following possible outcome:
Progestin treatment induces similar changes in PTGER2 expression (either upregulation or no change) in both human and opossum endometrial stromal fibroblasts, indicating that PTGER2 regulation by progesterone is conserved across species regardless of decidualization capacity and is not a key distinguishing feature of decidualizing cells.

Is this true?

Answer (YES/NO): NO